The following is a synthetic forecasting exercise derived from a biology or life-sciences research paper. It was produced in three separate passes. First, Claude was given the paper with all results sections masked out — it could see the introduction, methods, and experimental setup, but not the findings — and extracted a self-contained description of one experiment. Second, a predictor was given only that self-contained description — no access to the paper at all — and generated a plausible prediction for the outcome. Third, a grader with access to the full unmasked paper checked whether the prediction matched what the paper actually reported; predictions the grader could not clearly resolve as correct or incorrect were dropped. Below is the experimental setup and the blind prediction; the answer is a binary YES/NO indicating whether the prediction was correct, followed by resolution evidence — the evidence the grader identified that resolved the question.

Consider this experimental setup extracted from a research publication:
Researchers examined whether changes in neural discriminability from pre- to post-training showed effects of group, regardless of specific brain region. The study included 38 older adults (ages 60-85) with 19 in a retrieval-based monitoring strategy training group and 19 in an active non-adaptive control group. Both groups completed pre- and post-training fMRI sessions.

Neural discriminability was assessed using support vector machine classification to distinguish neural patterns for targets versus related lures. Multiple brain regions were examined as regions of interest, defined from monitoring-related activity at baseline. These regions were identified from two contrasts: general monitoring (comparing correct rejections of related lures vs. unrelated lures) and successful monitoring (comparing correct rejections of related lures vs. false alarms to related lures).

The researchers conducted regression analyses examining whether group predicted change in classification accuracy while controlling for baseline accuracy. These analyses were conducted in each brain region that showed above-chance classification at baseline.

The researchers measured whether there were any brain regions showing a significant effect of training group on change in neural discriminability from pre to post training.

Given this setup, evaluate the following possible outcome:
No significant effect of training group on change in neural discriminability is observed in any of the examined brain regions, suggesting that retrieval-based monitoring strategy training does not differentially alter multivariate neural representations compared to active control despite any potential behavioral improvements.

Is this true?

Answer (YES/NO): YES